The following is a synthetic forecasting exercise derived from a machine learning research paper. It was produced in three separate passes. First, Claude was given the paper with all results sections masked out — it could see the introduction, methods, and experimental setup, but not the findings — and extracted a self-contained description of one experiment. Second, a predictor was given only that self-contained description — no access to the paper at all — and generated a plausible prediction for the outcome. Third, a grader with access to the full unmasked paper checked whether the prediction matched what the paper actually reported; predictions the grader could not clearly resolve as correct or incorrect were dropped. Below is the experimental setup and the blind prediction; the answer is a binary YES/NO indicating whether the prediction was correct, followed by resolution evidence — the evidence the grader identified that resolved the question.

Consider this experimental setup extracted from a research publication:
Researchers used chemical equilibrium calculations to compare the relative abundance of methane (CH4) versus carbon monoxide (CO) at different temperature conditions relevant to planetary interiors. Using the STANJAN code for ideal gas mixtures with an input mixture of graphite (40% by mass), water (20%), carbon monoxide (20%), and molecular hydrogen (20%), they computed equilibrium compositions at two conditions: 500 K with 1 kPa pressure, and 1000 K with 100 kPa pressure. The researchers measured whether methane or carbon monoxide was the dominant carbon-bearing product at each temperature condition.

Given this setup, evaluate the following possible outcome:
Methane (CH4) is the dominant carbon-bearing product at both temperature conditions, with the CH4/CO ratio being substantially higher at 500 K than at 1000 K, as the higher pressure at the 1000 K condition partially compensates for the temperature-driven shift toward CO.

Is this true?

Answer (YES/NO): NO